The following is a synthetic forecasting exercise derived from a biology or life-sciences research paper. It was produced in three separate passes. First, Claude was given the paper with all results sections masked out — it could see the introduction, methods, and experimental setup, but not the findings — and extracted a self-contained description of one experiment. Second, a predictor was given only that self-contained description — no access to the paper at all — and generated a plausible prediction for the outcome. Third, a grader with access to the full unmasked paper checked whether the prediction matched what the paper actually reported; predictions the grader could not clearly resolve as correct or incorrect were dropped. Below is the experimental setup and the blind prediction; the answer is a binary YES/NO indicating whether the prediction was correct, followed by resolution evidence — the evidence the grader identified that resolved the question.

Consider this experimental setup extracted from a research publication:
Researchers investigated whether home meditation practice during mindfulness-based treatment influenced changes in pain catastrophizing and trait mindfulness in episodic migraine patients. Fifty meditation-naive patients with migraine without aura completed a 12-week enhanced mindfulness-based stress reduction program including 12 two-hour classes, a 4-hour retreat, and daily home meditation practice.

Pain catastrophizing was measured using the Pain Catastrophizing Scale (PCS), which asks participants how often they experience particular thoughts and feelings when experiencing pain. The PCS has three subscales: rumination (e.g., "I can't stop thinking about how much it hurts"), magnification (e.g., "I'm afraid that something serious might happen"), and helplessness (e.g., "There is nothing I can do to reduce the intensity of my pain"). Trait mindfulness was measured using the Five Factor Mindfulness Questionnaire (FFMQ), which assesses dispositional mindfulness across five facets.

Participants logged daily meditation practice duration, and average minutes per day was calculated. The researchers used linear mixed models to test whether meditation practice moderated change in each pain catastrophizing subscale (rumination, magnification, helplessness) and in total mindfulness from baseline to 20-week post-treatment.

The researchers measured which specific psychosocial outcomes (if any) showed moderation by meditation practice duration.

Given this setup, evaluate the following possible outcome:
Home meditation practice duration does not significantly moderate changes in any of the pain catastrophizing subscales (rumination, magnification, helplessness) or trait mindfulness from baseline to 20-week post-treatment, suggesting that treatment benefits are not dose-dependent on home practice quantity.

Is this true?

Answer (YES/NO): NO